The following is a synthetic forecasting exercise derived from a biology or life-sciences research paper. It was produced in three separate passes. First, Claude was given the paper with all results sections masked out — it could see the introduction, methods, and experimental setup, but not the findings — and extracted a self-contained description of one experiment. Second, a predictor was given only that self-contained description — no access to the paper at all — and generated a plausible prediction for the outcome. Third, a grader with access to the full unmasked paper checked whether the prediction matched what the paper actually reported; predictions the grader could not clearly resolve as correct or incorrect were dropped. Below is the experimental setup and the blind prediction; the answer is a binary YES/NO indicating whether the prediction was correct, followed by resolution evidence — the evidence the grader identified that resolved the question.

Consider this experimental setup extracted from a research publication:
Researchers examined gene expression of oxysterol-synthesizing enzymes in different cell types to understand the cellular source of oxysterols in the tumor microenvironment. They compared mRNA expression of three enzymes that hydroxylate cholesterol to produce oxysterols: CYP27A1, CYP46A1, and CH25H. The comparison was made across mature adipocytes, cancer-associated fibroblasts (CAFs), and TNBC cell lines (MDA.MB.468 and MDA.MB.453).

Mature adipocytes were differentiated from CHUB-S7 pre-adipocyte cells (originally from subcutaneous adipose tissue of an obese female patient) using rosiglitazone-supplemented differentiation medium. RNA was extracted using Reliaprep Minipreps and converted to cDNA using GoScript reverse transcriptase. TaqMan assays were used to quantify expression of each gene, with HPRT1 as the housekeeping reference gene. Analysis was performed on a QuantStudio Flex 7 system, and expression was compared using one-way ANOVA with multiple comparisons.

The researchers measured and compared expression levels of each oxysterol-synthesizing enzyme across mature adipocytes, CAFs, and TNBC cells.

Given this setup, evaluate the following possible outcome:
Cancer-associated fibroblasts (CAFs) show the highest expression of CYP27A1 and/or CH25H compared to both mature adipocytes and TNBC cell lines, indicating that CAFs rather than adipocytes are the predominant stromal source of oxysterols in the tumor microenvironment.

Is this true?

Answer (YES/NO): NO